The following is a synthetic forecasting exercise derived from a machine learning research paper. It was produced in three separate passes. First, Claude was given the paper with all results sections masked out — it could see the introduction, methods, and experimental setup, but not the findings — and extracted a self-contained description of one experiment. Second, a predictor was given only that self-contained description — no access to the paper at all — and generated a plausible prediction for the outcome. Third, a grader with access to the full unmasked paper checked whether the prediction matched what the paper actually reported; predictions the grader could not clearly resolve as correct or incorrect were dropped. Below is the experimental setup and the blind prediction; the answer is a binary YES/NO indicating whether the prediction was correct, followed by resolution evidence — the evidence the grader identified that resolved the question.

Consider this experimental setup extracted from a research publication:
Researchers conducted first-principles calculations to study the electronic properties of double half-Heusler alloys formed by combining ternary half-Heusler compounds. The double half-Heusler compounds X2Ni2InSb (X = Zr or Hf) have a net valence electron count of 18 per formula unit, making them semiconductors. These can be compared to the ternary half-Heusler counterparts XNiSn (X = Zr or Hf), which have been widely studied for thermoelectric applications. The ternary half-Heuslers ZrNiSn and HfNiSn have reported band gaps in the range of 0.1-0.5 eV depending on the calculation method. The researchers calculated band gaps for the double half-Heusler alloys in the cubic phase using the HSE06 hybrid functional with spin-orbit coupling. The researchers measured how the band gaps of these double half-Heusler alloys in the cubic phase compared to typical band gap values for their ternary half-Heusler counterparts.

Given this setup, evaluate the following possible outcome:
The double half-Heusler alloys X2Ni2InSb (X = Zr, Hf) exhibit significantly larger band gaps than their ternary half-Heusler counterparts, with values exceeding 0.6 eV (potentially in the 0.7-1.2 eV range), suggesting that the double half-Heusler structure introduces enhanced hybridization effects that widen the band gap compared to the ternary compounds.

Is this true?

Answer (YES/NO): NO